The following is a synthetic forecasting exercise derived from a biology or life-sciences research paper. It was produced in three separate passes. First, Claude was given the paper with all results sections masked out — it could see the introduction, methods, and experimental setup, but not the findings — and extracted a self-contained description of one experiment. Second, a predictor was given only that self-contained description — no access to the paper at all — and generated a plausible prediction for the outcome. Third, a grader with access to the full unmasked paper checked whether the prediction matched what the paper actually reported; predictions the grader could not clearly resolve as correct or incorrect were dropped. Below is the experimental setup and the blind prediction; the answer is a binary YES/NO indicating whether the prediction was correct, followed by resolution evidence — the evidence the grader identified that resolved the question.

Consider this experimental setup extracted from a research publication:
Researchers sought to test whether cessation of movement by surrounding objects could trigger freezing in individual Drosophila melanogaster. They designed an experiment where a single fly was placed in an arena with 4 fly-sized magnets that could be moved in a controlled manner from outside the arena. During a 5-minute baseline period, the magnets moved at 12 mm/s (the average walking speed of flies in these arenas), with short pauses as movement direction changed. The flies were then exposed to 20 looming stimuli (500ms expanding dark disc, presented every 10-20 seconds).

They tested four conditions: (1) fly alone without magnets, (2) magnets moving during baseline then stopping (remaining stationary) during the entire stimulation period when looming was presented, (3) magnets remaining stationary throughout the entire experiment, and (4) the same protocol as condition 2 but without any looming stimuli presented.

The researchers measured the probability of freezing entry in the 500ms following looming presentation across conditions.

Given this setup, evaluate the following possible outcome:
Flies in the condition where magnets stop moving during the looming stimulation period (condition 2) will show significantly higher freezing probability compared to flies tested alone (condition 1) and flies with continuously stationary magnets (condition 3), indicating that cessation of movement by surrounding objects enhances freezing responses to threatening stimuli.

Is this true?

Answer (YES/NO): YES